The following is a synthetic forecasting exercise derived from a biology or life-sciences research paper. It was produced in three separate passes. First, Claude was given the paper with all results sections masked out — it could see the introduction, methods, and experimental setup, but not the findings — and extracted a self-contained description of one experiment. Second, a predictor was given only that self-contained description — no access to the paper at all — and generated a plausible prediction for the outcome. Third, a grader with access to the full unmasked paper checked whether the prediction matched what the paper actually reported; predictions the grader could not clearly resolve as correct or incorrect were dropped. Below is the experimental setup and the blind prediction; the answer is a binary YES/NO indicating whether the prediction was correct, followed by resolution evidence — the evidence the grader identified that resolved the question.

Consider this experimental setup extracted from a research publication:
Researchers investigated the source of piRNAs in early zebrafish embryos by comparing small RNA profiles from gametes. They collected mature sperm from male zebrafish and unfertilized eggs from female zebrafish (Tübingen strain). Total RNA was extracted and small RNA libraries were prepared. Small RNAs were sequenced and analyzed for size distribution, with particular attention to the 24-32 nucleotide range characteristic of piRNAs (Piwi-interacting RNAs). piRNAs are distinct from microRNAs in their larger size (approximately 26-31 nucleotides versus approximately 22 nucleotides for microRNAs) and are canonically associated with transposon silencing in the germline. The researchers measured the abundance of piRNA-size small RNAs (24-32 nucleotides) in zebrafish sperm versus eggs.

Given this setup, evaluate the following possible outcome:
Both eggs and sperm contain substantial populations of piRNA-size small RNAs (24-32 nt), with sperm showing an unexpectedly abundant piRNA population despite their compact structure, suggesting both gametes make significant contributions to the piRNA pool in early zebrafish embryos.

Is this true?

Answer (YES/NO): NO